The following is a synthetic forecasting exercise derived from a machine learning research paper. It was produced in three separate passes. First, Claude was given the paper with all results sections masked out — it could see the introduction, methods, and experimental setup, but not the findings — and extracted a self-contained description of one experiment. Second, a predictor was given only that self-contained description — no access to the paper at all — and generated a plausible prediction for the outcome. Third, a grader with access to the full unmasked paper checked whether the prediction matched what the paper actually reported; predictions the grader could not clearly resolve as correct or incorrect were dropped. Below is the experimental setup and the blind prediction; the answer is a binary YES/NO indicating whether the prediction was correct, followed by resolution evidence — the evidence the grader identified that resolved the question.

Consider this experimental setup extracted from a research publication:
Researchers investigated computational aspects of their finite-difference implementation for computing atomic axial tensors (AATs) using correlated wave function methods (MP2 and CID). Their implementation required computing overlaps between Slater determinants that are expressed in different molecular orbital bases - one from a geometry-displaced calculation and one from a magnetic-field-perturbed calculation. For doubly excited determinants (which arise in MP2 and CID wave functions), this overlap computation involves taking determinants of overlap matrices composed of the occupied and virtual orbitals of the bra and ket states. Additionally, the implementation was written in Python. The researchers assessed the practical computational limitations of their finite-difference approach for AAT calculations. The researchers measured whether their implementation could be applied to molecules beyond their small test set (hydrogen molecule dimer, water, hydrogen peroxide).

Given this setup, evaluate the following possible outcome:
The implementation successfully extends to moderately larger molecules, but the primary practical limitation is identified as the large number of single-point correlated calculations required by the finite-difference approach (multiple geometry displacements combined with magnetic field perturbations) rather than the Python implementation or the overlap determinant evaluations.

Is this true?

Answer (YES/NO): NO